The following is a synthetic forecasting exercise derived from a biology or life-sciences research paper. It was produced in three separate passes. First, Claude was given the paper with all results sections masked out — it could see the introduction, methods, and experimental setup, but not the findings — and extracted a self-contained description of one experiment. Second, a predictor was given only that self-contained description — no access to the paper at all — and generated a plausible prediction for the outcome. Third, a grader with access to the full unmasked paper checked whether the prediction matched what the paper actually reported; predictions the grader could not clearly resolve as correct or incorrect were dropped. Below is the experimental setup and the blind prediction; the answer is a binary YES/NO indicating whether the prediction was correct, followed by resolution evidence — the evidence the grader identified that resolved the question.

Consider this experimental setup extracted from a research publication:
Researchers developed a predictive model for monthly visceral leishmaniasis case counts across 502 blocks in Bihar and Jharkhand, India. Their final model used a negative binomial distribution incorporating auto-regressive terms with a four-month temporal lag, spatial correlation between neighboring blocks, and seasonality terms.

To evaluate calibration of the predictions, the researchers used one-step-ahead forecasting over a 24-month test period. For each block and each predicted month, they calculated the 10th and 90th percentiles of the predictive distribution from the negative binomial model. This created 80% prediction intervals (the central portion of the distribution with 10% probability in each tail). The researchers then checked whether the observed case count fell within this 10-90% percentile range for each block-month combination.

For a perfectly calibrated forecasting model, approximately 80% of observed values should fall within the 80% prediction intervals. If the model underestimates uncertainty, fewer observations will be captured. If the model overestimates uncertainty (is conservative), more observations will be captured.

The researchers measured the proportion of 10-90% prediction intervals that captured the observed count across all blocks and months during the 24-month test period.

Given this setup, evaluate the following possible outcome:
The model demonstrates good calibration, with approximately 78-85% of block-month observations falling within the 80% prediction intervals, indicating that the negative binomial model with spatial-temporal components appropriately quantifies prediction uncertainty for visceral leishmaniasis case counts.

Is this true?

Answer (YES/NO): NO